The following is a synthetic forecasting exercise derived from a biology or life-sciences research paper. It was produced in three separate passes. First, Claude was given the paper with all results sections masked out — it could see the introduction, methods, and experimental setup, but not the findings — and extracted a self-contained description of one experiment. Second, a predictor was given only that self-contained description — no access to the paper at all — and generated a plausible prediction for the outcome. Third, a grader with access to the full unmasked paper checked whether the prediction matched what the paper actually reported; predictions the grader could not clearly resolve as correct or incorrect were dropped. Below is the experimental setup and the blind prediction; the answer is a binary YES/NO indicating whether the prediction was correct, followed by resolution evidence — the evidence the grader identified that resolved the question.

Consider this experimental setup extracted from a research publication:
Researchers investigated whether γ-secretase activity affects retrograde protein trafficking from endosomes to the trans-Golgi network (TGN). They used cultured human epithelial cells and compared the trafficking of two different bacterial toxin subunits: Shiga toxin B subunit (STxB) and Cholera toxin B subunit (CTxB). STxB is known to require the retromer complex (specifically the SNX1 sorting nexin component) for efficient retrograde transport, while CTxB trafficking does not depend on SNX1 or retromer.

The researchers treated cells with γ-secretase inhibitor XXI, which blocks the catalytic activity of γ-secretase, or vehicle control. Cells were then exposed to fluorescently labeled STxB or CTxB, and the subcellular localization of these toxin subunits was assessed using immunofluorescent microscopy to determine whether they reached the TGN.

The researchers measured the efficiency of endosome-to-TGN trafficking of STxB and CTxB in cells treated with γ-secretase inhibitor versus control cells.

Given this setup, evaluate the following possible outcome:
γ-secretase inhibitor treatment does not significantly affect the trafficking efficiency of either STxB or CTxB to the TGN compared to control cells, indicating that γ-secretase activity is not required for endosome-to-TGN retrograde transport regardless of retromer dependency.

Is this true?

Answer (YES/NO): NO